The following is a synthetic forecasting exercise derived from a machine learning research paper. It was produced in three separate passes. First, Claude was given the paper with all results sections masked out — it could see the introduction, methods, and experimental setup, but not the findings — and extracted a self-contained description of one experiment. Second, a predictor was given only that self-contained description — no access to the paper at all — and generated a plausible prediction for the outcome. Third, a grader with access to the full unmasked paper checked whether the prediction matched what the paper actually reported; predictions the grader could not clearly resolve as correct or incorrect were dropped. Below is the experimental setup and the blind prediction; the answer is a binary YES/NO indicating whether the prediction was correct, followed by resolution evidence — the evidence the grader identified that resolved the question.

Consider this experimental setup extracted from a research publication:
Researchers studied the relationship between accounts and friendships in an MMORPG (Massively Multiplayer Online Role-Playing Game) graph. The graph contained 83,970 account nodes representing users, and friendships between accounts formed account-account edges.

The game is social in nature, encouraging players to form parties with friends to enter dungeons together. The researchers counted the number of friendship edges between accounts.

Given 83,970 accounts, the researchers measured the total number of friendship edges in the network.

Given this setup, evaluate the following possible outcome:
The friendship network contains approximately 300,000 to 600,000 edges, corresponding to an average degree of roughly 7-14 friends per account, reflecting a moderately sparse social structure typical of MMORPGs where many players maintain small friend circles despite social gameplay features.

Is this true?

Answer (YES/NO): NO